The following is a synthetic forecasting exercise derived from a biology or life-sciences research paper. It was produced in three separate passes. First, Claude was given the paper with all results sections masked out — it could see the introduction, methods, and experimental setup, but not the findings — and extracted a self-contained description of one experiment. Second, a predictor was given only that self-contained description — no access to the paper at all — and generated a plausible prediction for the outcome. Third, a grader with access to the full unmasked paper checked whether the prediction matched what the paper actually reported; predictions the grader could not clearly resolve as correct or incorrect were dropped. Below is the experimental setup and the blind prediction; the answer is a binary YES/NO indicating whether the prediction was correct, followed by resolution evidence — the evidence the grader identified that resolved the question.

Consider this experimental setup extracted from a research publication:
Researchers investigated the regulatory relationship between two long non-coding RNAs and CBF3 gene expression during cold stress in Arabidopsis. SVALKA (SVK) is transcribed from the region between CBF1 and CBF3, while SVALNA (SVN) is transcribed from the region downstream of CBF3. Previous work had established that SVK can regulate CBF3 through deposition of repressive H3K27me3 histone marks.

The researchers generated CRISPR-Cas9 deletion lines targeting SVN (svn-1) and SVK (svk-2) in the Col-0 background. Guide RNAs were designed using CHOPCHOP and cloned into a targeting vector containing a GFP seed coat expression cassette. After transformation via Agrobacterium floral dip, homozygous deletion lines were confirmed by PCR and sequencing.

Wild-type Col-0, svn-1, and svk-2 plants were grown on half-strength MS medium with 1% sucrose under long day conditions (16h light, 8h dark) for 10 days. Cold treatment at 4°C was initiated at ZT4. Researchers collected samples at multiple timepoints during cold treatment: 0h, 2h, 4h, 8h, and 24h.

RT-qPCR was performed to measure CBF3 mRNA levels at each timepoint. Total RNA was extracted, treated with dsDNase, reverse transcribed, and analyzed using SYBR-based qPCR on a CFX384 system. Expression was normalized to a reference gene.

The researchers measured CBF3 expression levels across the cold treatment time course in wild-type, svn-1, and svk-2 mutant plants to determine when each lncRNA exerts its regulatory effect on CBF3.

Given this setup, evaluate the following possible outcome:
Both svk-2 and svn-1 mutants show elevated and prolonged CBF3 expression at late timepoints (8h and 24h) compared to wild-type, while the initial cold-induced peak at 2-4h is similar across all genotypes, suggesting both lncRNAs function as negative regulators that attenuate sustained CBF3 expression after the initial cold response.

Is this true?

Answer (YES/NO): NO